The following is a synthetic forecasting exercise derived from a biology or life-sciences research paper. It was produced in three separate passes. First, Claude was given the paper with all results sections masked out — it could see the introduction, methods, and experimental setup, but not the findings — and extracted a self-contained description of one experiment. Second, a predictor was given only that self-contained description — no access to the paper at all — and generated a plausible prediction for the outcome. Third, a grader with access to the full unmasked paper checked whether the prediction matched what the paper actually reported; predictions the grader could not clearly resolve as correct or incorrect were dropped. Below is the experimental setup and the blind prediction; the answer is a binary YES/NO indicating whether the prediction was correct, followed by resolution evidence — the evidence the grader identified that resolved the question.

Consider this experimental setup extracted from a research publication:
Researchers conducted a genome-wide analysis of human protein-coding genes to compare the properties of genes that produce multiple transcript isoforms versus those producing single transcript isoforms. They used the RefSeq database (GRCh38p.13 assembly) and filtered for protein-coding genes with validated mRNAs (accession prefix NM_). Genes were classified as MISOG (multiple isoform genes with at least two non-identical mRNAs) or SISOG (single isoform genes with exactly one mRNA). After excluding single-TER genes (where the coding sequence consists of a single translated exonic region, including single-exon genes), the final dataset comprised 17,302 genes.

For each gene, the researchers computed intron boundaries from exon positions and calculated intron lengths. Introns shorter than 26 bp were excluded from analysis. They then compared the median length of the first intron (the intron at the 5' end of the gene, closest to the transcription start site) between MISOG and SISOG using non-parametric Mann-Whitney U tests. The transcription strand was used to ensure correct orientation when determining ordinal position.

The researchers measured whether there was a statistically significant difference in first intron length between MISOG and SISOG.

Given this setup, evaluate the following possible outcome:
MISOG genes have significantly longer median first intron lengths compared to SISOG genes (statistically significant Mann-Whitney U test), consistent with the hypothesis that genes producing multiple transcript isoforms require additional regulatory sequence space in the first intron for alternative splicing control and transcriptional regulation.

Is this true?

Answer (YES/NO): YES